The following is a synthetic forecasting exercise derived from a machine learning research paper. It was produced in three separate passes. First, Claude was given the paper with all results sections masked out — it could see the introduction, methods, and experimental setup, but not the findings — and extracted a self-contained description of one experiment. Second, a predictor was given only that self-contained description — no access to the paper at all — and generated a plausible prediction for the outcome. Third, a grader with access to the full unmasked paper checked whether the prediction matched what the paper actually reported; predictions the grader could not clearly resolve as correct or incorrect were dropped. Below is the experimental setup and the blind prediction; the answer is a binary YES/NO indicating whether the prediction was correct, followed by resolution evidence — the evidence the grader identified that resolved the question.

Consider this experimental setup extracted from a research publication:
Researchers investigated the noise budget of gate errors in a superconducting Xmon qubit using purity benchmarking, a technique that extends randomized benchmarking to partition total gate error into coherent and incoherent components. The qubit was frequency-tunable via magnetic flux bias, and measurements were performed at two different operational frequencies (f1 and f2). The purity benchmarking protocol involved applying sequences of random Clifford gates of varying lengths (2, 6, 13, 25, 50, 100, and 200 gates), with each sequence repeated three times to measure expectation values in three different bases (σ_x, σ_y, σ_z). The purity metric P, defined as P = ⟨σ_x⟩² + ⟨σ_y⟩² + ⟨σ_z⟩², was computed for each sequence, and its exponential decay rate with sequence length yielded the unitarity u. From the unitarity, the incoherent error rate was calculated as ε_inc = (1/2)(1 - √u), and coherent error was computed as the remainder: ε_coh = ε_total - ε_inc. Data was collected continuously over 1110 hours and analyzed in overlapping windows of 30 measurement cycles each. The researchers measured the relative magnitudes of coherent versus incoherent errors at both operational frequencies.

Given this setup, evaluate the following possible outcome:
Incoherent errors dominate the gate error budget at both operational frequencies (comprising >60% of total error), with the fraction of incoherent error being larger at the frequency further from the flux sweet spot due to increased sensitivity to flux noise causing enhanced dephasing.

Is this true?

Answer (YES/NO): NO